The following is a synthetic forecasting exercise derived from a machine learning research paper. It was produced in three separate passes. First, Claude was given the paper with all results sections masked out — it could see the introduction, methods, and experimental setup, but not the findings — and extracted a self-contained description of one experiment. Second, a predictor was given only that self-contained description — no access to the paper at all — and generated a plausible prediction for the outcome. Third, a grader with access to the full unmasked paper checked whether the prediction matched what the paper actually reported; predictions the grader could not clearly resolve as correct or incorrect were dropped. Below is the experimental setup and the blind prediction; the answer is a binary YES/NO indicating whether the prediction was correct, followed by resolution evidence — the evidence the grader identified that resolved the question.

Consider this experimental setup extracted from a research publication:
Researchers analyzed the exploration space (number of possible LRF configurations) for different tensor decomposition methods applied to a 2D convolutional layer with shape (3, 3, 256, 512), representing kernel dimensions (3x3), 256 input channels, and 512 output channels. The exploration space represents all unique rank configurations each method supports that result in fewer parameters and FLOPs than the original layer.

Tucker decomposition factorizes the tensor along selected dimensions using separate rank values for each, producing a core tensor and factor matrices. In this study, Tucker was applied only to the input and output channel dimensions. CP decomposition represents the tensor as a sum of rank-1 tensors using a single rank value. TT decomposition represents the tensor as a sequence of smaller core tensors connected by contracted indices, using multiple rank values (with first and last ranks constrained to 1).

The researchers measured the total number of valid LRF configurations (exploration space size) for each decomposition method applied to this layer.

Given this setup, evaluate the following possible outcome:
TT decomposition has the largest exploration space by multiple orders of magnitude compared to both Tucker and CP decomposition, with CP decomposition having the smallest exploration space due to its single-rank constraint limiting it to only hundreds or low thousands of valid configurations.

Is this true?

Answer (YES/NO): YES